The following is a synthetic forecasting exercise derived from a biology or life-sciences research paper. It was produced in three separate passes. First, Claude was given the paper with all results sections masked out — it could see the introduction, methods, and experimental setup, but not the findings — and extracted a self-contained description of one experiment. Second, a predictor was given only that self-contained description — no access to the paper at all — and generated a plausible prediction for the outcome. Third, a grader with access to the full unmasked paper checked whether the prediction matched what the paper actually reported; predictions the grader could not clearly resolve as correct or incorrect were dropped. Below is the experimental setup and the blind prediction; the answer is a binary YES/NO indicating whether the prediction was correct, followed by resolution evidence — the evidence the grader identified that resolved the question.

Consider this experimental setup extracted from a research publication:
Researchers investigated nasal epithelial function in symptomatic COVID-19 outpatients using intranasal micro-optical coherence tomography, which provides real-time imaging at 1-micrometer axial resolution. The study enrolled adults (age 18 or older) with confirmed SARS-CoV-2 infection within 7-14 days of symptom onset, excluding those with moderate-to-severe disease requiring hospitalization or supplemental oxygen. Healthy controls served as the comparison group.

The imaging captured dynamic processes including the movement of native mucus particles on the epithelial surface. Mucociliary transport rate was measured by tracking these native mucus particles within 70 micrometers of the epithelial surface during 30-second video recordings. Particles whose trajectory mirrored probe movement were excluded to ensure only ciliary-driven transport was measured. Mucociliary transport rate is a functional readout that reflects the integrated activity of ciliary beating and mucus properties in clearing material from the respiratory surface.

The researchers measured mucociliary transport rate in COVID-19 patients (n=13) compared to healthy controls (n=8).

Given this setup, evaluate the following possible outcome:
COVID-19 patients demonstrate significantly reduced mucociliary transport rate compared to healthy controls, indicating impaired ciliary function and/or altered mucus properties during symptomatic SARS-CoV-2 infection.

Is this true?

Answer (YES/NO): NO